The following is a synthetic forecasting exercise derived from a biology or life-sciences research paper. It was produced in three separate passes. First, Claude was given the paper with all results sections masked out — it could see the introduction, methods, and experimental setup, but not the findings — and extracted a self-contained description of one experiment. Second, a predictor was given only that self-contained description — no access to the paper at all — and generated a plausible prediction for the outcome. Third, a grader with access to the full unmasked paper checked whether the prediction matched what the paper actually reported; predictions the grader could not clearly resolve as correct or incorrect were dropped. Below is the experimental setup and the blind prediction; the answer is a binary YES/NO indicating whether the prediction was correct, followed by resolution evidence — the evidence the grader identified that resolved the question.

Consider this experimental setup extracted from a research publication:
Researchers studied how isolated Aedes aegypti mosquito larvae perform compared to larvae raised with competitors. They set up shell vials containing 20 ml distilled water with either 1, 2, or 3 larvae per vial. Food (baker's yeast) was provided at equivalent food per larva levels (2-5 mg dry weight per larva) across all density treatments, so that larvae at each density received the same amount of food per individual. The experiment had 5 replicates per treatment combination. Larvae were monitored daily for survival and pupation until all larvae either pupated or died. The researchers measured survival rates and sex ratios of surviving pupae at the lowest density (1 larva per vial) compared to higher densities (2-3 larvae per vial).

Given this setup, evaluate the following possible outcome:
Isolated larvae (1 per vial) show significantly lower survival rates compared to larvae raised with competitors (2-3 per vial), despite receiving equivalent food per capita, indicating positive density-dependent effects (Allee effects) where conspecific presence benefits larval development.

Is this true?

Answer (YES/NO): YES